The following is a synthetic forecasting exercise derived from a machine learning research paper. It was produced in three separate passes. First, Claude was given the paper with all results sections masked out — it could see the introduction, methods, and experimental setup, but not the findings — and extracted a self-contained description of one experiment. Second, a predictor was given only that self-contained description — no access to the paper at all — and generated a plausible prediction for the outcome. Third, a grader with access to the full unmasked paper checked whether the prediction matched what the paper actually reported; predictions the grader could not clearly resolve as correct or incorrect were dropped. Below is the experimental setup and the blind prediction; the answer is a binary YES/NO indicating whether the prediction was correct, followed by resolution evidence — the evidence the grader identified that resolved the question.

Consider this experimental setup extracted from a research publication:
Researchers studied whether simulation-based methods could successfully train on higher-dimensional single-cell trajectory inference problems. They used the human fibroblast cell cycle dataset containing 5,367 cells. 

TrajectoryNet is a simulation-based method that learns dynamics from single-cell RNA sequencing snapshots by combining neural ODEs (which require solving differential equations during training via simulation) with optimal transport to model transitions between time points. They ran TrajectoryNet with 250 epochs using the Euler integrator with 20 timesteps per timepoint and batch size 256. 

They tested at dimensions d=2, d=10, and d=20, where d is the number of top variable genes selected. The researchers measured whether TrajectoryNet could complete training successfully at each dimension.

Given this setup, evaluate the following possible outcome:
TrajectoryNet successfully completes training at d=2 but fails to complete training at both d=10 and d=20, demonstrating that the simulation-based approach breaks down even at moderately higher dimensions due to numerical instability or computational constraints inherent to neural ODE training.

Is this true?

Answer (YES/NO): NO